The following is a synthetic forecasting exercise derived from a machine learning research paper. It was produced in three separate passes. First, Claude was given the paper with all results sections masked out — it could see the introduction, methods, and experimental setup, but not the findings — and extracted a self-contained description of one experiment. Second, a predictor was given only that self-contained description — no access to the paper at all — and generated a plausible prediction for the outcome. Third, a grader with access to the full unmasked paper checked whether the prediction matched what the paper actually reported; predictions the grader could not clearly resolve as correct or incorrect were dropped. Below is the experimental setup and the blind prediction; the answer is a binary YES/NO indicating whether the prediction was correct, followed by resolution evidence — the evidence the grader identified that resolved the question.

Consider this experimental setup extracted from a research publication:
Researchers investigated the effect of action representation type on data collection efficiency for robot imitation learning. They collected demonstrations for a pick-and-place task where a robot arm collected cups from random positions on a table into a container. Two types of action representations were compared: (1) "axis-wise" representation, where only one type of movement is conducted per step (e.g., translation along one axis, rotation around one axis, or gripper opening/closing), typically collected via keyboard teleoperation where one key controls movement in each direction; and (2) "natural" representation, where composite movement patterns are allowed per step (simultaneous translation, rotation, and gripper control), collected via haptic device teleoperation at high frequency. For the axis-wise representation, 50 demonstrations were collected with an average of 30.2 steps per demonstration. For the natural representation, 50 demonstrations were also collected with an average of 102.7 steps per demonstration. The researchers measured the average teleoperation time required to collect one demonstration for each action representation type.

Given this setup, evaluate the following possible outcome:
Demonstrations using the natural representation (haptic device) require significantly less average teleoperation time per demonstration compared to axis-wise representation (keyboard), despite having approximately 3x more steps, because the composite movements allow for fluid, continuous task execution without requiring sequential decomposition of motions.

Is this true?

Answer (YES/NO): YES